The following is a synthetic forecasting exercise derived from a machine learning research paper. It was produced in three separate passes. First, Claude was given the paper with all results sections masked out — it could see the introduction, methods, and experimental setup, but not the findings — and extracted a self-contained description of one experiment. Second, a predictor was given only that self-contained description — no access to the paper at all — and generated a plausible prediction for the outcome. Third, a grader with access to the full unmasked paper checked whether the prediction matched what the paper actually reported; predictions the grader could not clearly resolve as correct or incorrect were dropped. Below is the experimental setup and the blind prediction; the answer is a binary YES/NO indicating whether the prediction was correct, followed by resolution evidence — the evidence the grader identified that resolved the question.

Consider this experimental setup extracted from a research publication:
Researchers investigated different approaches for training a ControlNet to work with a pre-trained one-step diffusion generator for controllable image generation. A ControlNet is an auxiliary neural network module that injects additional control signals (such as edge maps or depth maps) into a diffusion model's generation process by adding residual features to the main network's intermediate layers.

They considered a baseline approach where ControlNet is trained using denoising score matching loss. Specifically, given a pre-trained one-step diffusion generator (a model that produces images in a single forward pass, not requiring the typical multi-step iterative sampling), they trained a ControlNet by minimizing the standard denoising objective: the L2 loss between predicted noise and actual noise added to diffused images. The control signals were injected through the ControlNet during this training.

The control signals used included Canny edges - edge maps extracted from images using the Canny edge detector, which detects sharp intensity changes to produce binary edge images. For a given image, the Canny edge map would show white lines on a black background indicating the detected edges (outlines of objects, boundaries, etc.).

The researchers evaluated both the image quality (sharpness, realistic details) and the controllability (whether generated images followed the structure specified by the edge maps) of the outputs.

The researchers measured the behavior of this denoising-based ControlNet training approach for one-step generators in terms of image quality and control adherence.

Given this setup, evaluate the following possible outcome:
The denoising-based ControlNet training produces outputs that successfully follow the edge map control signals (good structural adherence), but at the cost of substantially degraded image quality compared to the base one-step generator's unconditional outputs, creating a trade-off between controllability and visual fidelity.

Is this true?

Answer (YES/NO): YES